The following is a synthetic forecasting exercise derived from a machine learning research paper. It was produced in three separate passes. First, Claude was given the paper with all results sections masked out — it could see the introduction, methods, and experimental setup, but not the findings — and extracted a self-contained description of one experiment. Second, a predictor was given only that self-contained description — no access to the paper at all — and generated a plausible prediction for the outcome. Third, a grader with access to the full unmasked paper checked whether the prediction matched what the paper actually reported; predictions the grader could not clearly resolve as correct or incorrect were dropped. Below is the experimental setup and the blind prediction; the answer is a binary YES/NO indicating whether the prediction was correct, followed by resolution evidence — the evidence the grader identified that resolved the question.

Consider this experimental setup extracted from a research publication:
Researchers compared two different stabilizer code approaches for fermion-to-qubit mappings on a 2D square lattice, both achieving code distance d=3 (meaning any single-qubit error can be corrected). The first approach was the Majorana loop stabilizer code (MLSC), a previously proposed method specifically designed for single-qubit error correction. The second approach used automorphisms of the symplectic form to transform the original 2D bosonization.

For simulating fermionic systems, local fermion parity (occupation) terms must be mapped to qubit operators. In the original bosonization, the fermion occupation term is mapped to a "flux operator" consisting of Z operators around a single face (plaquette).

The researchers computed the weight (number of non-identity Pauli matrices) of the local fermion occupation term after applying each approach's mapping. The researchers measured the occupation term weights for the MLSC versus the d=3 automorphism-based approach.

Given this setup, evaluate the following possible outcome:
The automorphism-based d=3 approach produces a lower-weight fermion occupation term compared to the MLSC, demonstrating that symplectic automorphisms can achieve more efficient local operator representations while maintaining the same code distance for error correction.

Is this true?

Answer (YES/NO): NO